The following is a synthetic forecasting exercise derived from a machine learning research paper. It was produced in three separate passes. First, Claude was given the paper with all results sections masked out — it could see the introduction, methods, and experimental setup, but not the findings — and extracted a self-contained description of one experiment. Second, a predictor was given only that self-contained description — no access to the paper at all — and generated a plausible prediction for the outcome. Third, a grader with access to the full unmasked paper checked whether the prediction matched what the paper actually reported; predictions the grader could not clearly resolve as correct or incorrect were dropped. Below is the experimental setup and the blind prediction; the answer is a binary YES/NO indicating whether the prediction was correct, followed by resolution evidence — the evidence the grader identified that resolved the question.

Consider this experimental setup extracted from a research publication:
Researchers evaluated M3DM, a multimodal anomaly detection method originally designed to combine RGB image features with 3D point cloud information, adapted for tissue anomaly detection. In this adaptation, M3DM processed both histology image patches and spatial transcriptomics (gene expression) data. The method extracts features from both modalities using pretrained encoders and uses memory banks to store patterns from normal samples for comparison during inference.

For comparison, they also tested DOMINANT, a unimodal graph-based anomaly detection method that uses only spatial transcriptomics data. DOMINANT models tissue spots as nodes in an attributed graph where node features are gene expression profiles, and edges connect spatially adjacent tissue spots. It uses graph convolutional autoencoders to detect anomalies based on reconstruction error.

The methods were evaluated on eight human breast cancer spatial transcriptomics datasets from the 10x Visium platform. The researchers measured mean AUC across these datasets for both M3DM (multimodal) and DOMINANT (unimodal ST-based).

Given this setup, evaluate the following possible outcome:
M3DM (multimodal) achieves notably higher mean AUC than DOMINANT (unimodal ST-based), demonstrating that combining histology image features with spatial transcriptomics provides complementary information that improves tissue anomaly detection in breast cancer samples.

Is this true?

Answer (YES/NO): NO